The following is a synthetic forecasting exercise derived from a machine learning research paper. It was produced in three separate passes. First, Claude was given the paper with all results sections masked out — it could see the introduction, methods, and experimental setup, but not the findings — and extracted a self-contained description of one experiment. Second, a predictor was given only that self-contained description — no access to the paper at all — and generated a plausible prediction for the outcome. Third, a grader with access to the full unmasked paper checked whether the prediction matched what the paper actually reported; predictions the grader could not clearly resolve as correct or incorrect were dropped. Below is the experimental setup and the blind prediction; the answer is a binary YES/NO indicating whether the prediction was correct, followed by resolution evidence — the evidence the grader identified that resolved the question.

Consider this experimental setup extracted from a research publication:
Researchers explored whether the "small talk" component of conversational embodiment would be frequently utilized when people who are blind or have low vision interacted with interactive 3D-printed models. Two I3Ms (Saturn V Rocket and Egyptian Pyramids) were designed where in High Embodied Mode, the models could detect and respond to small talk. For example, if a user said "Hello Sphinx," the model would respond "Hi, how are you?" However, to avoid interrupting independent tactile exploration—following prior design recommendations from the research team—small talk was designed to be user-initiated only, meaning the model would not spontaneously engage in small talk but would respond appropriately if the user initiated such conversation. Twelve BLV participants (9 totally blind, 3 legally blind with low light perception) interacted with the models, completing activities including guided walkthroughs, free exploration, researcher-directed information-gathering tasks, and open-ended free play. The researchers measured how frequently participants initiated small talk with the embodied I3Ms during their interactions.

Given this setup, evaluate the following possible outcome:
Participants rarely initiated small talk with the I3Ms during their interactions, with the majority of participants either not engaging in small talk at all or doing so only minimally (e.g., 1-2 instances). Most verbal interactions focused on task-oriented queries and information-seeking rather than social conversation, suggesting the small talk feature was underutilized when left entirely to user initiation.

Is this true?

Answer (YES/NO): YES